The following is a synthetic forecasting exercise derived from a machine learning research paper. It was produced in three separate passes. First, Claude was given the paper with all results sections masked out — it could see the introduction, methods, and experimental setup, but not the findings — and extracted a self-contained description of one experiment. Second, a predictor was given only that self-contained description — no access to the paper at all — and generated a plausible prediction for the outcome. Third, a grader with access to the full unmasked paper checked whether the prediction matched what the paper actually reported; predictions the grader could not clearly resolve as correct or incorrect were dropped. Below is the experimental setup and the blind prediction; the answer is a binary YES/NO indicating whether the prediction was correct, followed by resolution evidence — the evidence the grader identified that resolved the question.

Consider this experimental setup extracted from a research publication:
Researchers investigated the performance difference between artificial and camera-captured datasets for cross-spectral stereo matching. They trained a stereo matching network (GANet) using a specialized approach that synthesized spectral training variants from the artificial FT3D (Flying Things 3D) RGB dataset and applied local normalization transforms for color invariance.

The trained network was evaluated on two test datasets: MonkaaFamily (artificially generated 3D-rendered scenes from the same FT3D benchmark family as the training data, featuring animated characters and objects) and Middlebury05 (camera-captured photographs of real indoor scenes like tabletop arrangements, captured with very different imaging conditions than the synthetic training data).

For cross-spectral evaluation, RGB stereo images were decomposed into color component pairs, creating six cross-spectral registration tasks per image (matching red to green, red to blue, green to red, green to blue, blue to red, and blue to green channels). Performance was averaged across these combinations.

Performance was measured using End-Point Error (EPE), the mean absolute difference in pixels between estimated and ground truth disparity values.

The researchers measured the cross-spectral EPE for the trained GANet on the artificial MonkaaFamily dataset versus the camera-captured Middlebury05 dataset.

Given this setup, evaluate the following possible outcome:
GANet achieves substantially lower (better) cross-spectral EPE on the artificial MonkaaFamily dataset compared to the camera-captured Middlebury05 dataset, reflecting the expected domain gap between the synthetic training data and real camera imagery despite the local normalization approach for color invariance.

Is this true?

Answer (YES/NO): NO